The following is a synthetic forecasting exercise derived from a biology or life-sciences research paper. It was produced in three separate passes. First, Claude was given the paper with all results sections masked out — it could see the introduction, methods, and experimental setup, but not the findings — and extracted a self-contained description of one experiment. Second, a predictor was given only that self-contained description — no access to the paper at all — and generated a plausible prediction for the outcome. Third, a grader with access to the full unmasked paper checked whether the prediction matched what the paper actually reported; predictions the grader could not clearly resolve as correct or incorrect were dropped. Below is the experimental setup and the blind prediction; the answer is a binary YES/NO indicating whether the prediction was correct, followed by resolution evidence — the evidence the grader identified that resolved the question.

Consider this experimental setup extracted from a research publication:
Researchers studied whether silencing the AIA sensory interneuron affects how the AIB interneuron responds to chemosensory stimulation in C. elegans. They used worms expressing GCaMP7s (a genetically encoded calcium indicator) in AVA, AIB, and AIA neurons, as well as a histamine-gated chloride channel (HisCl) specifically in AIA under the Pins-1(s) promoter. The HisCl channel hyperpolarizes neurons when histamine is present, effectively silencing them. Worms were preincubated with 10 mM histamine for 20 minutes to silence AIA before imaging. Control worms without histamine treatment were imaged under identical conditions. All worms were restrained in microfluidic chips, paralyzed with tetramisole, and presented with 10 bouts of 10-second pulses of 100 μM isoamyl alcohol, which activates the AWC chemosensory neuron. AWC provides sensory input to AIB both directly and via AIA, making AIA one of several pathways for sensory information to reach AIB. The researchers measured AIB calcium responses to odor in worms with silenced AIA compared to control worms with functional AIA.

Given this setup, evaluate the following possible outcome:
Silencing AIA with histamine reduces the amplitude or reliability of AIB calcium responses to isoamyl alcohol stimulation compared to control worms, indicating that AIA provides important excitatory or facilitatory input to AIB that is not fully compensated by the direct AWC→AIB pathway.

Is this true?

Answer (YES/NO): NO